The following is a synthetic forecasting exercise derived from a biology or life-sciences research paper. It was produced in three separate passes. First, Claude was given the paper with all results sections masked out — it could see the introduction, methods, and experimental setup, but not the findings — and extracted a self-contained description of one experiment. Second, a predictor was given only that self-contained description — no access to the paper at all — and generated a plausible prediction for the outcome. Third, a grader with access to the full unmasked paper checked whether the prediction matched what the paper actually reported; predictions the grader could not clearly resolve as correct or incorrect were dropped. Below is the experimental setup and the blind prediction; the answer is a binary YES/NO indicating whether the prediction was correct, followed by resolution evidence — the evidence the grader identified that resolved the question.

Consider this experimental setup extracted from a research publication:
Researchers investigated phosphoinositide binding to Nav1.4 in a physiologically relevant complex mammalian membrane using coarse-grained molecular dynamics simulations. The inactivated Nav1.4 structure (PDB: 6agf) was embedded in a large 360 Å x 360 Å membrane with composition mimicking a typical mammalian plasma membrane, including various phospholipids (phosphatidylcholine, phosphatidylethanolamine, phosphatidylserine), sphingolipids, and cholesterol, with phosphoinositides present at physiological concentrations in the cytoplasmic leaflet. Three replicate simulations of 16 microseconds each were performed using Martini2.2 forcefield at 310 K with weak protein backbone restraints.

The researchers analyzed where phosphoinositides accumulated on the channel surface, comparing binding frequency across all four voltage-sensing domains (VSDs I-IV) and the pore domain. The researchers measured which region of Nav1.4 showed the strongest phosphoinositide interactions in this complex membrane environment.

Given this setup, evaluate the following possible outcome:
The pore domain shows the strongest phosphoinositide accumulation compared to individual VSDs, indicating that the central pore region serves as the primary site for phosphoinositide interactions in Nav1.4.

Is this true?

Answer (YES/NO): NO